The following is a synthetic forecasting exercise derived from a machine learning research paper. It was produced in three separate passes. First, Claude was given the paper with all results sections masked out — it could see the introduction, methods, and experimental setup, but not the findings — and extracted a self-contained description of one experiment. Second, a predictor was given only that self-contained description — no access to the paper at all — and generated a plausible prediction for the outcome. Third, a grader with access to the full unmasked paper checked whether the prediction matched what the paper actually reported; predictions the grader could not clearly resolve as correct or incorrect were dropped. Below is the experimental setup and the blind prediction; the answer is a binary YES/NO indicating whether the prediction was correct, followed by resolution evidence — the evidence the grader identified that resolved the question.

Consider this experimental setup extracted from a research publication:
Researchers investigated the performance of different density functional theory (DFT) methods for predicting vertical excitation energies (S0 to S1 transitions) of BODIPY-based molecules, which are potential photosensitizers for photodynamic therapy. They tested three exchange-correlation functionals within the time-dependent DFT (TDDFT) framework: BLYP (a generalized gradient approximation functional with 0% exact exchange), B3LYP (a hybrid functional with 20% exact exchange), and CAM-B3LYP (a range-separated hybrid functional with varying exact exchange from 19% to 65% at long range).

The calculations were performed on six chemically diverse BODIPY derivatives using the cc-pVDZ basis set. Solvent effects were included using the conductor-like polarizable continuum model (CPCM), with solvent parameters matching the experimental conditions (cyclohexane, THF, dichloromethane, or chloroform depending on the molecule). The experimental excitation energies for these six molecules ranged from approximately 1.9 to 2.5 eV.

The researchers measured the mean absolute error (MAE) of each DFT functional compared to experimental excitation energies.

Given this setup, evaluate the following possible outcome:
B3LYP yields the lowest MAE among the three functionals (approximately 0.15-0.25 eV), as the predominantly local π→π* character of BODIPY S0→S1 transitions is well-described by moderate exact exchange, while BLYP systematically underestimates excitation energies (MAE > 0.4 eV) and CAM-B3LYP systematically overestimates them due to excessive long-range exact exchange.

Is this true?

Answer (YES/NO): NO